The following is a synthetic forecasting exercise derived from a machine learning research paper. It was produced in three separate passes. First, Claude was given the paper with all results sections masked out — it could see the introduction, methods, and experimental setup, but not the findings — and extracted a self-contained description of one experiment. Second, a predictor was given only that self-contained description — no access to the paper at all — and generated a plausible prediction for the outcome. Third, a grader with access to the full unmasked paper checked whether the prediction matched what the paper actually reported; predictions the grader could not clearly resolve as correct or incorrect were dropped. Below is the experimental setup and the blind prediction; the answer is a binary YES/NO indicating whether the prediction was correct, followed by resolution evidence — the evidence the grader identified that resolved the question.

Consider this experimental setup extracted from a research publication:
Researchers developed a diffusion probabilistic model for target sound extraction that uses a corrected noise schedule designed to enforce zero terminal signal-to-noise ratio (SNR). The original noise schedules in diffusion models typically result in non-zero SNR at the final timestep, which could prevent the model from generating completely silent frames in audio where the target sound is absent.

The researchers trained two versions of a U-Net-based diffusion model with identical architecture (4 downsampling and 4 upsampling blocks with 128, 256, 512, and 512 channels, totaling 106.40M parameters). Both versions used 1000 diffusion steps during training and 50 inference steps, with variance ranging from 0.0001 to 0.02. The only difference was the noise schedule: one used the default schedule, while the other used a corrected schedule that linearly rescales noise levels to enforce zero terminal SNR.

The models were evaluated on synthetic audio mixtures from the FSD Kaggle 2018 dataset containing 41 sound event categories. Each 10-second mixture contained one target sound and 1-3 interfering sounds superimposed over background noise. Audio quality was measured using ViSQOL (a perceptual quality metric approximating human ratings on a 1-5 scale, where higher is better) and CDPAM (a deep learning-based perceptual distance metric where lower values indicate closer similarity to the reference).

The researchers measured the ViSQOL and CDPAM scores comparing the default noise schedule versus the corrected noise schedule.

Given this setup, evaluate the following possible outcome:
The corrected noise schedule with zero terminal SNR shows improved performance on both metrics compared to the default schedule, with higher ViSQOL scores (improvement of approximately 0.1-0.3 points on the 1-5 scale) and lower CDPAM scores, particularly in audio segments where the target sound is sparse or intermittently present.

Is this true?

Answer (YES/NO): YES